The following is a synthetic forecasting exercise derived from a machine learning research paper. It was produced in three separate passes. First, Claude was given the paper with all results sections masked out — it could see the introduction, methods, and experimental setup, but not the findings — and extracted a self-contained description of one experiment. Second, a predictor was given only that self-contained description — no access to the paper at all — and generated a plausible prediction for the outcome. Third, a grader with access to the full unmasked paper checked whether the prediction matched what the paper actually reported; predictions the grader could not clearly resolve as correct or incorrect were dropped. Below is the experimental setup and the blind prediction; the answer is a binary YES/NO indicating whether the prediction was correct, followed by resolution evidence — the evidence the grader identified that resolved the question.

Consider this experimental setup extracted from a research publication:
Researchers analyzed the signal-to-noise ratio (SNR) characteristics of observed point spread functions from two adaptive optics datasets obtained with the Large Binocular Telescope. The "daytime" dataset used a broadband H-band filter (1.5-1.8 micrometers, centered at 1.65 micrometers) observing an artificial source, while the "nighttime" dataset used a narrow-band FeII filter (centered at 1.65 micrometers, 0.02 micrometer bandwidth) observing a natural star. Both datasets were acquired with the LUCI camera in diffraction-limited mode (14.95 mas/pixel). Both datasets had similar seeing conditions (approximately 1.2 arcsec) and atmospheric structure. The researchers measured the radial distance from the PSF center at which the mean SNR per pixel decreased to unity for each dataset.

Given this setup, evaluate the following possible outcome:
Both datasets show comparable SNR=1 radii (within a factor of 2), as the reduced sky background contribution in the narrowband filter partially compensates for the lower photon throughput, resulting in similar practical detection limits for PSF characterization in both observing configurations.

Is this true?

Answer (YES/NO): YES